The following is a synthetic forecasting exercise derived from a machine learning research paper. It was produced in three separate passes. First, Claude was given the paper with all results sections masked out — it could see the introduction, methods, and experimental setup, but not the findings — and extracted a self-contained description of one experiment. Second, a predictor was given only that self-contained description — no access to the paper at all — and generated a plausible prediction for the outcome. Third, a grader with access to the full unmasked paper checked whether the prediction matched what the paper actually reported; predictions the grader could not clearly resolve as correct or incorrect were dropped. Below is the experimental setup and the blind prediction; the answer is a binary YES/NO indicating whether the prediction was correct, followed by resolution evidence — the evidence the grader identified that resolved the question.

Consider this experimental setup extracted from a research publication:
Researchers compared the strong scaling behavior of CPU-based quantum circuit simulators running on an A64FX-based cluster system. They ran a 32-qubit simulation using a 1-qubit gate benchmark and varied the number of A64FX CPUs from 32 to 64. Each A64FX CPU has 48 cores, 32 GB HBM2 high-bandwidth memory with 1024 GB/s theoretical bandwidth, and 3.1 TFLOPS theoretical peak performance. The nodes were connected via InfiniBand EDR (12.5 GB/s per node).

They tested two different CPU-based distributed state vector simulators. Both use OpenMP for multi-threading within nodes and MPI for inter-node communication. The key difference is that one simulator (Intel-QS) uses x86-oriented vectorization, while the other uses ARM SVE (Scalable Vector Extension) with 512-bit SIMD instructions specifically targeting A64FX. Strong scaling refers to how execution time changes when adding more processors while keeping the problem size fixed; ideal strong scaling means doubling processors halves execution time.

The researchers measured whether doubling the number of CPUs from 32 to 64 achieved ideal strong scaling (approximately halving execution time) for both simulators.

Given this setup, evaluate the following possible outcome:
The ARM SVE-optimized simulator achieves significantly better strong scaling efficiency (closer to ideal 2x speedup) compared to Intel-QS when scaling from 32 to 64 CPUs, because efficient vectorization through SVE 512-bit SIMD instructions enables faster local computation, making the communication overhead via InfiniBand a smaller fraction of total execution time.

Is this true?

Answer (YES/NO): NO